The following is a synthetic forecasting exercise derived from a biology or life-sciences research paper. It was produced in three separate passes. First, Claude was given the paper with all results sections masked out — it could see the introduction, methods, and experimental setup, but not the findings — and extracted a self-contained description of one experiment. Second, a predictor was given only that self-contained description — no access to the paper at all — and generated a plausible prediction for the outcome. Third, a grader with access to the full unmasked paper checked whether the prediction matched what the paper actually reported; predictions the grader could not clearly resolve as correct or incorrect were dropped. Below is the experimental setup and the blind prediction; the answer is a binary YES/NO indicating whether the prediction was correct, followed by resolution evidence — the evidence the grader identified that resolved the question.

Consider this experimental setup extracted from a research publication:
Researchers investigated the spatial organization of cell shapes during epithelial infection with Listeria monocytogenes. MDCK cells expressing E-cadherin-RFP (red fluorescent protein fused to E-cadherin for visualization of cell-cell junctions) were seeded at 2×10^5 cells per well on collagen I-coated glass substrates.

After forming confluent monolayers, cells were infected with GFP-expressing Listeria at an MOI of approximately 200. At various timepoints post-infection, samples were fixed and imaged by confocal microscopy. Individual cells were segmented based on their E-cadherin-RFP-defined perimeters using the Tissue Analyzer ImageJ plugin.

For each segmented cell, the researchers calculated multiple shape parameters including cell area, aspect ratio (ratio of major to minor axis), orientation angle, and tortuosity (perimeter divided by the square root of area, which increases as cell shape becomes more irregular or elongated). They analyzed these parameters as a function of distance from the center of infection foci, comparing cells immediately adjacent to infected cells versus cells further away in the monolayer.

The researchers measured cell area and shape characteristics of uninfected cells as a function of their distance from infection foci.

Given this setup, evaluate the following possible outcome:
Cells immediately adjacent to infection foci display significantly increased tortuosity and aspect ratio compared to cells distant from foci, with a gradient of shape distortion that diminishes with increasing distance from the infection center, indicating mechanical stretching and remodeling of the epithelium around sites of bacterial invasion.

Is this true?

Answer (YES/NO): NO